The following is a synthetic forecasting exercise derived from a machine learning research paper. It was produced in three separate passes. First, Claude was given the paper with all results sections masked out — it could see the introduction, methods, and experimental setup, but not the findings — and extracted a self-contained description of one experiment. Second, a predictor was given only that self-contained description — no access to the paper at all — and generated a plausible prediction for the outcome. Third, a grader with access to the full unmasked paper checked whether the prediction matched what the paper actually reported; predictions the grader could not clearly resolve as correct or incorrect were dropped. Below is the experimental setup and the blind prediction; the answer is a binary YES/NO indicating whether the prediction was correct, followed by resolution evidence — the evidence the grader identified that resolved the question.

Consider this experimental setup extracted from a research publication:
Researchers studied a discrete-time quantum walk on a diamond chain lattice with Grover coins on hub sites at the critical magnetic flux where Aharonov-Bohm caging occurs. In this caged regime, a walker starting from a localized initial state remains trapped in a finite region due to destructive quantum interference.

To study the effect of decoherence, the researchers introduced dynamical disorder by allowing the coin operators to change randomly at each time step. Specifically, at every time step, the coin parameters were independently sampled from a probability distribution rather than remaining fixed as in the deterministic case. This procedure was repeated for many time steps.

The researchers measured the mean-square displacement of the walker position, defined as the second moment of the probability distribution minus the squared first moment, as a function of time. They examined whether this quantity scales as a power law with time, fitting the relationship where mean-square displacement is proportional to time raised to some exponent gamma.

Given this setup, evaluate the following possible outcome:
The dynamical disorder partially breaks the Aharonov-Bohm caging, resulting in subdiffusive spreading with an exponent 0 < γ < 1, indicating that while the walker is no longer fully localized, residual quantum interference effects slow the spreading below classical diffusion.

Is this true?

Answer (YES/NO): NO